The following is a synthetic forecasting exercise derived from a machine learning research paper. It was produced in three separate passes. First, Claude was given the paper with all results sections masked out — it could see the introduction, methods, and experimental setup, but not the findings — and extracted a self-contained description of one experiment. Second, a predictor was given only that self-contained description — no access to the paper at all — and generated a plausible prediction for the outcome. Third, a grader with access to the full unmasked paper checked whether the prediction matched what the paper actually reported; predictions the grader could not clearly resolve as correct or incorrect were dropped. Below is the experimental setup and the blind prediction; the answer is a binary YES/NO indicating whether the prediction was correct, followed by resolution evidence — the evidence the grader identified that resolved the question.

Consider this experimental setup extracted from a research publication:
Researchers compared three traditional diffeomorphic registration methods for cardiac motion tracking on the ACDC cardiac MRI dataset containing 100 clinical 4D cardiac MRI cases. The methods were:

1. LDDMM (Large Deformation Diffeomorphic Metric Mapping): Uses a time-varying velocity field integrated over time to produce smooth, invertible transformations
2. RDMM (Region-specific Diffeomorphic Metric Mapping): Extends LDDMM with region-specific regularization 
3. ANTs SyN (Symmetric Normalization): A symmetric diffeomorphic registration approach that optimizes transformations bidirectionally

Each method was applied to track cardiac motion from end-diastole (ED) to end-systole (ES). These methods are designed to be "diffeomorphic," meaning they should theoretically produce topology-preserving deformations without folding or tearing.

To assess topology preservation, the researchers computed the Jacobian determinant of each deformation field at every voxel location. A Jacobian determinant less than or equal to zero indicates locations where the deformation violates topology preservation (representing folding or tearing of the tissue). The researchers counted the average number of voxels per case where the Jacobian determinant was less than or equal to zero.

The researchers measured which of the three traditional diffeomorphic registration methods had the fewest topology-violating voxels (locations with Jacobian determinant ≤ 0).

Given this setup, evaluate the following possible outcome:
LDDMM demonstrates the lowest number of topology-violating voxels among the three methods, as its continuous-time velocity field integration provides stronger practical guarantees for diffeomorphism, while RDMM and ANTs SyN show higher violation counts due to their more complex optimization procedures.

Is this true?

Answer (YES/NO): NO